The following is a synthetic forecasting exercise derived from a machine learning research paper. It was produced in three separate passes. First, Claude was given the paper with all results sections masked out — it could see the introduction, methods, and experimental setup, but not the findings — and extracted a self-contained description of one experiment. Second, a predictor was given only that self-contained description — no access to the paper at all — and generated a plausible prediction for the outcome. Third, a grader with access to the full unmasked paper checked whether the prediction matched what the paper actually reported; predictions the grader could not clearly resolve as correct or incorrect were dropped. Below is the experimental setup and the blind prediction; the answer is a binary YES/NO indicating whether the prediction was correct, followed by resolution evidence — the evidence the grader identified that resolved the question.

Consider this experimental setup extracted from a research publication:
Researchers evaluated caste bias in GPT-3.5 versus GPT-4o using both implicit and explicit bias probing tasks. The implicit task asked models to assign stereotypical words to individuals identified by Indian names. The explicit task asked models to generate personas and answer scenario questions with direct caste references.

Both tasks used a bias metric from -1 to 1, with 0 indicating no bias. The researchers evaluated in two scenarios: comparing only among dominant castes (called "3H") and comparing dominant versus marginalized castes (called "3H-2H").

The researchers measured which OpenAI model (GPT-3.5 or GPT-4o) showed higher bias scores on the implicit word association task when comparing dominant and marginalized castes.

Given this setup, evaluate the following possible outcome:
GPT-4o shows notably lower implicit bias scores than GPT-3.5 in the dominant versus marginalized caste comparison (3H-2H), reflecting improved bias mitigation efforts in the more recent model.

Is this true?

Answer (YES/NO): NO